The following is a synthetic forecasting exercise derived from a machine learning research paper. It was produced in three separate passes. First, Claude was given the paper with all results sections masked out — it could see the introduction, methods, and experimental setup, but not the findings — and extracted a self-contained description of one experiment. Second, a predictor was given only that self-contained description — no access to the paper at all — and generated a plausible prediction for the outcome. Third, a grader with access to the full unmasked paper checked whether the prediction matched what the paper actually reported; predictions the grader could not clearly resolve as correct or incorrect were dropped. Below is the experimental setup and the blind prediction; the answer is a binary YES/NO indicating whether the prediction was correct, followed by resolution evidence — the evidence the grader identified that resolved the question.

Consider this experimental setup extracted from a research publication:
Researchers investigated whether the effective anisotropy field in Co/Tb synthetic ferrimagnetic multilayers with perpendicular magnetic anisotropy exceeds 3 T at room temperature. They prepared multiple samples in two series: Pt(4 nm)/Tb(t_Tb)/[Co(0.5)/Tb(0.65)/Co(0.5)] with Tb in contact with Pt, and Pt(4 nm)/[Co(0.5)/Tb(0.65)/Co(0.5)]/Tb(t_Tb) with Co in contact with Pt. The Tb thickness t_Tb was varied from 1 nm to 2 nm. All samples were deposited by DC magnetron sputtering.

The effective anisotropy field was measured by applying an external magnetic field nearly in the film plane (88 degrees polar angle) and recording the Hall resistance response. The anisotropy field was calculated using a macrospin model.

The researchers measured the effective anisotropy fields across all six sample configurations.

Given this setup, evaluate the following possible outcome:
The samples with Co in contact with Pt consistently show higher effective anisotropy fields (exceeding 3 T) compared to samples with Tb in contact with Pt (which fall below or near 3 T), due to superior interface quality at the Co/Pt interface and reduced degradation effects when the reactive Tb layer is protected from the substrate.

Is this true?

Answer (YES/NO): NO